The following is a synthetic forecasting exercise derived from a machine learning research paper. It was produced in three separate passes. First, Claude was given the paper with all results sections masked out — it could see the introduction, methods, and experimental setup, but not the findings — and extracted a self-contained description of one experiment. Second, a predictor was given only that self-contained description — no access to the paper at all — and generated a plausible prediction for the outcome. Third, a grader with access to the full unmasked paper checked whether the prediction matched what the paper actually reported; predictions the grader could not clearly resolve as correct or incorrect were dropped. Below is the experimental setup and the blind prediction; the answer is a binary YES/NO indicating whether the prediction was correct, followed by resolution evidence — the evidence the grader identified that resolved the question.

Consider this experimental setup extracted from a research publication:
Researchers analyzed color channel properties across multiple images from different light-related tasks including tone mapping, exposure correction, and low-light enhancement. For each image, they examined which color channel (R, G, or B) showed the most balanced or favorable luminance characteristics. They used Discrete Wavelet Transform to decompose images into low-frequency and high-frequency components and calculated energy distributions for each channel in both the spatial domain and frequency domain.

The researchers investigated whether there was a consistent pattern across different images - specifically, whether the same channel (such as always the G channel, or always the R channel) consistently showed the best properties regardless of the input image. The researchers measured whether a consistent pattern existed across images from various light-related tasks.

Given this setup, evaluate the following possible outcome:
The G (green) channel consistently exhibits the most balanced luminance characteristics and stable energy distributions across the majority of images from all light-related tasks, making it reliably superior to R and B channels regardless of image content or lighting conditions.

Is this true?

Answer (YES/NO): NO